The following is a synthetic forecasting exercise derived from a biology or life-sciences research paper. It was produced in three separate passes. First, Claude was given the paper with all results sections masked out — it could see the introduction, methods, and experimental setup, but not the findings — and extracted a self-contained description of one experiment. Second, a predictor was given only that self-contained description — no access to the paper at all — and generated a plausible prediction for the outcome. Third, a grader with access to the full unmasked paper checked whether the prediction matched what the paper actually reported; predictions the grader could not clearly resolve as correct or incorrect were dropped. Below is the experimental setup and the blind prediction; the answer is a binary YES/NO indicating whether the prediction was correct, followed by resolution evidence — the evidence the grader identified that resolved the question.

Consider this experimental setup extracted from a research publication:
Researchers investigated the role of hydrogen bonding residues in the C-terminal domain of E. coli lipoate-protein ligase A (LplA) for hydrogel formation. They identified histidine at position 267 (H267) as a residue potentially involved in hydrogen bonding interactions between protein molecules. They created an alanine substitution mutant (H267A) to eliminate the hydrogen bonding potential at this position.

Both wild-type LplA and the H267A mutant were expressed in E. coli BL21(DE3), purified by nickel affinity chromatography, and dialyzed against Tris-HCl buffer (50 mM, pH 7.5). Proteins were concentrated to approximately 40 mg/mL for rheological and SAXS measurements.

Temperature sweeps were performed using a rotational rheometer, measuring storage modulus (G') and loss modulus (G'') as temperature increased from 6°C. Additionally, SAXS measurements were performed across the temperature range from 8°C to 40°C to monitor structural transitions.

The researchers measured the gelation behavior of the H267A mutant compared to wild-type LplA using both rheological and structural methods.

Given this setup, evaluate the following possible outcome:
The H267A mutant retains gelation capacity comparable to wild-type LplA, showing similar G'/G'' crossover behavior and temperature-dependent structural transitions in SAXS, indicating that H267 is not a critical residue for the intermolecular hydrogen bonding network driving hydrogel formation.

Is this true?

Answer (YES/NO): NO